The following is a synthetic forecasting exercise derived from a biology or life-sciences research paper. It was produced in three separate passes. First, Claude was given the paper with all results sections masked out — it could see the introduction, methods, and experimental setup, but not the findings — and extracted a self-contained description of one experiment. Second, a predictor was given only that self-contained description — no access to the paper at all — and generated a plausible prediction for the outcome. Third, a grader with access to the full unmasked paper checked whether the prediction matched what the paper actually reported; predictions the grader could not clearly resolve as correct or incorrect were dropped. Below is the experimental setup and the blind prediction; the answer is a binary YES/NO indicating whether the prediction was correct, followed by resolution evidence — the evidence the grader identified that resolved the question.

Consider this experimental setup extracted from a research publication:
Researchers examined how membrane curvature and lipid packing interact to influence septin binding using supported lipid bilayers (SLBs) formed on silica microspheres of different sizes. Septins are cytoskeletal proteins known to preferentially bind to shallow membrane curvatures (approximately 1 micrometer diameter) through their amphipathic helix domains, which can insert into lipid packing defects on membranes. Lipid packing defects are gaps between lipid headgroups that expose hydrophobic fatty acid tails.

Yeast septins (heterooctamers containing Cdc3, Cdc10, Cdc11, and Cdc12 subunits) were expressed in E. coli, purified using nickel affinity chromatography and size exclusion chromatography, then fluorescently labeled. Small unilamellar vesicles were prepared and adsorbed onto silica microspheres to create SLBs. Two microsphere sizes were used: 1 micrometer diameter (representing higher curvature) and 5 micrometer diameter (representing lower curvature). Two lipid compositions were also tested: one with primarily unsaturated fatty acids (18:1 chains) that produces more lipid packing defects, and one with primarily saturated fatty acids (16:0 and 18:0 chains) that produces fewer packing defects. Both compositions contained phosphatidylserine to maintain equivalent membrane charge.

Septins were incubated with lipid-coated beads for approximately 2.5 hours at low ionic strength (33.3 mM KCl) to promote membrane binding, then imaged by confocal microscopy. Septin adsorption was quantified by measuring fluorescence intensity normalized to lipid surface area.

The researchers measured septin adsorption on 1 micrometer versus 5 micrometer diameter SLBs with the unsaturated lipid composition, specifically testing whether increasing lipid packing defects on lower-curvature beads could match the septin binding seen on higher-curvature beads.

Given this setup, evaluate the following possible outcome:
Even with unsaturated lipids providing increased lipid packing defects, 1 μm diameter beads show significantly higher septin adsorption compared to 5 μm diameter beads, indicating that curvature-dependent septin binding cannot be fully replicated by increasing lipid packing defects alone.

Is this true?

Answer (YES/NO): YES